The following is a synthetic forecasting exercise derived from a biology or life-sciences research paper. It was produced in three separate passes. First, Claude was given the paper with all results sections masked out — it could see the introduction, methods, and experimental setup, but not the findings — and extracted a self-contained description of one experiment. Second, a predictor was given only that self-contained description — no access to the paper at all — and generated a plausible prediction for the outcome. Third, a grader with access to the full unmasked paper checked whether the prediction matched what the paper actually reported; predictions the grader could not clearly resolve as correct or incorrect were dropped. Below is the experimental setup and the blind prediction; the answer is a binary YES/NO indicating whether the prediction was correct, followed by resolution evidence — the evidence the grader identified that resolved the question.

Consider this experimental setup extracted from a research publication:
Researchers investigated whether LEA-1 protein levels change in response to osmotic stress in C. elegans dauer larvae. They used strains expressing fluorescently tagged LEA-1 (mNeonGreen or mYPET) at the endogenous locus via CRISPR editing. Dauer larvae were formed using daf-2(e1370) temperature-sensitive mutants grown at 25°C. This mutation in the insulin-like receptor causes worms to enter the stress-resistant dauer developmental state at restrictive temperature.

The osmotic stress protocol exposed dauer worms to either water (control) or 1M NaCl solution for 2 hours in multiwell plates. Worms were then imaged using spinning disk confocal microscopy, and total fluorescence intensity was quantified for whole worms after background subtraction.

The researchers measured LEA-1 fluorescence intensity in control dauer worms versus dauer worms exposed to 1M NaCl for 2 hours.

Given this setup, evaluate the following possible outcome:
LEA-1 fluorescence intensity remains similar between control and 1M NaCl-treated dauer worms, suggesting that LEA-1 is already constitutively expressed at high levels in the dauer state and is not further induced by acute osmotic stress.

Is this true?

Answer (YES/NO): YES